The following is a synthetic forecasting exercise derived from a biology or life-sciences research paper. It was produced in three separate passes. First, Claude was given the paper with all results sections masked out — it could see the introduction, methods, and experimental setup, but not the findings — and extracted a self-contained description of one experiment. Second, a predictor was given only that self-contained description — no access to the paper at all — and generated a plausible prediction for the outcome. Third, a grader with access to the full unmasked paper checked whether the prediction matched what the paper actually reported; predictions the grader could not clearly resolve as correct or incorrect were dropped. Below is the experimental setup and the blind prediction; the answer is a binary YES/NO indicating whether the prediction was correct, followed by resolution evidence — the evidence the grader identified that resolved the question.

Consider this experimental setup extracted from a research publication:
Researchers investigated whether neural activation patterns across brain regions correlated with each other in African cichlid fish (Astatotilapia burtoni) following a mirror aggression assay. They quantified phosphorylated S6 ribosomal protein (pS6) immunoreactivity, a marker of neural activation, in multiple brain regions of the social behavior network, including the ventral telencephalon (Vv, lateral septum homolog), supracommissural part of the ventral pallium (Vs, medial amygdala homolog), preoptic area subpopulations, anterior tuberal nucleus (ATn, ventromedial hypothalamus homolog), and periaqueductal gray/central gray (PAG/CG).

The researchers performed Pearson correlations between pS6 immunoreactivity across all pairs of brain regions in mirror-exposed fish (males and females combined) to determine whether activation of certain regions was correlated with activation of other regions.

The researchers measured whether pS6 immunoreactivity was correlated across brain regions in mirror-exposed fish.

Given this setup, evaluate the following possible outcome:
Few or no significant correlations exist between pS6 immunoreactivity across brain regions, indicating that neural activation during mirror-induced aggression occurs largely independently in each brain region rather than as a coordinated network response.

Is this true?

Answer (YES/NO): NO